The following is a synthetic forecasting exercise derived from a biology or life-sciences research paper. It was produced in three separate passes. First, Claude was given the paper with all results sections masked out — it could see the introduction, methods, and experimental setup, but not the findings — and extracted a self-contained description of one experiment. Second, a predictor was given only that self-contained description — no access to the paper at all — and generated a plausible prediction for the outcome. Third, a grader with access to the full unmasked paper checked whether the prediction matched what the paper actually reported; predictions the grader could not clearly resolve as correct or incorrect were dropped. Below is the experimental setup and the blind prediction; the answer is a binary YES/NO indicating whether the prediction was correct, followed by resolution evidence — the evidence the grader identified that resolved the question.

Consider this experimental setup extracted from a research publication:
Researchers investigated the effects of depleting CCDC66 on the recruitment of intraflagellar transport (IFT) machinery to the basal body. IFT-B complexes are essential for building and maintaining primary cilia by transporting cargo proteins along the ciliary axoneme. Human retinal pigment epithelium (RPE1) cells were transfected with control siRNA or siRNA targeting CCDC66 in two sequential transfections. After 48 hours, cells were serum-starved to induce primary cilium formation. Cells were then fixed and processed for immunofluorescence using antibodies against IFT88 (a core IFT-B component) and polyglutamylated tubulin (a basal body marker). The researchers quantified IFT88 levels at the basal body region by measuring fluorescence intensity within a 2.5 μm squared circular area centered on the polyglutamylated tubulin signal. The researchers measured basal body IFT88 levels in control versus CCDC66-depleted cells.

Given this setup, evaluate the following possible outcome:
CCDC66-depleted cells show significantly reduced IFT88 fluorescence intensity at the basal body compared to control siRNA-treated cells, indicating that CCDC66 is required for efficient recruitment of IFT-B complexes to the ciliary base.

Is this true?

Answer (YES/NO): YES